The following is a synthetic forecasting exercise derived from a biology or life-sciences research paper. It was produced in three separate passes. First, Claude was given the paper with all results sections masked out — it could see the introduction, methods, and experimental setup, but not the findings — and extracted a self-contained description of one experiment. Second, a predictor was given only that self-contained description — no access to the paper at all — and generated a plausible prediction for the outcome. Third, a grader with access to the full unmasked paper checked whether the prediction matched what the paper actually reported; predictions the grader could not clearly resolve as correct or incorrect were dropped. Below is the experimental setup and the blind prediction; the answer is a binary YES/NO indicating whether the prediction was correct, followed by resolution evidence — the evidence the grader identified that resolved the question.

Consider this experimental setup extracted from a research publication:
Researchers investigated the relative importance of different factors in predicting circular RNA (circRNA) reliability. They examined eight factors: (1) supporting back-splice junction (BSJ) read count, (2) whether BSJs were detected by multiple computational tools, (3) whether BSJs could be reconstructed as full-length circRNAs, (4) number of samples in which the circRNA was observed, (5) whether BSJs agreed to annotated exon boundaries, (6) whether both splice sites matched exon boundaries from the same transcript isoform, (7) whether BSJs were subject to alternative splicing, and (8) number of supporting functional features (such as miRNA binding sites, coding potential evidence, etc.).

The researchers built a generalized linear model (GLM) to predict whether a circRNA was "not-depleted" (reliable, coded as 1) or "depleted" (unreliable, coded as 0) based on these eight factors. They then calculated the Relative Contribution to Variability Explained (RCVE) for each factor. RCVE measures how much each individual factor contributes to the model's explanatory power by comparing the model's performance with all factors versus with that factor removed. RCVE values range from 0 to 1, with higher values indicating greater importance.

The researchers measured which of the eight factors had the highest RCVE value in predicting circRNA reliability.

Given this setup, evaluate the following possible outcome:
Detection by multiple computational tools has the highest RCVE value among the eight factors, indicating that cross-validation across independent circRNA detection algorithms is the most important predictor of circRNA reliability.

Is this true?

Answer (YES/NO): NO